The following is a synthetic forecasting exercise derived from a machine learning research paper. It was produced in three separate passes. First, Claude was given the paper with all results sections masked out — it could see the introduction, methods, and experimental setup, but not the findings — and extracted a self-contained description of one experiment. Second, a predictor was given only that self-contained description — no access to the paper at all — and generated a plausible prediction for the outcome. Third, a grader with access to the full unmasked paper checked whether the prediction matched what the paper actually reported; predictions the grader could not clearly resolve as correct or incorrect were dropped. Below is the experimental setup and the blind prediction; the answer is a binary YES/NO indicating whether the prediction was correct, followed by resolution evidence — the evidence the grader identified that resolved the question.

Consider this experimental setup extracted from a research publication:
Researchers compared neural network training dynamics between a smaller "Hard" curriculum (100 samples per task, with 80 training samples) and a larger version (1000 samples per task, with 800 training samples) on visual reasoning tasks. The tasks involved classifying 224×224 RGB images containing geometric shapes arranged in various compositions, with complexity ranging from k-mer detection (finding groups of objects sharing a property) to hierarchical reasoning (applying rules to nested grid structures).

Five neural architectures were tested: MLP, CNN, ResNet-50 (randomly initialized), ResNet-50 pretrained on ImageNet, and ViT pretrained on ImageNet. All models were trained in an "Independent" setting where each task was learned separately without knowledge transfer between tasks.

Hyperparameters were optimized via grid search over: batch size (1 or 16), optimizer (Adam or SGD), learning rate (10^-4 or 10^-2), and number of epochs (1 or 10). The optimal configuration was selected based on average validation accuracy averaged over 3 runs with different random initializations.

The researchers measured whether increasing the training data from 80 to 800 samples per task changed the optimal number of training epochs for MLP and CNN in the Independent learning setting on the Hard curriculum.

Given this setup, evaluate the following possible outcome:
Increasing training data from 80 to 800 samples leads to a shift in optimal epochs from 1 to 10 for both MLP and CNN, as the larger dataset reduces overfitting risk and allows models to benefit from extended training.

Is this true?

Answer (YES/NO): NO